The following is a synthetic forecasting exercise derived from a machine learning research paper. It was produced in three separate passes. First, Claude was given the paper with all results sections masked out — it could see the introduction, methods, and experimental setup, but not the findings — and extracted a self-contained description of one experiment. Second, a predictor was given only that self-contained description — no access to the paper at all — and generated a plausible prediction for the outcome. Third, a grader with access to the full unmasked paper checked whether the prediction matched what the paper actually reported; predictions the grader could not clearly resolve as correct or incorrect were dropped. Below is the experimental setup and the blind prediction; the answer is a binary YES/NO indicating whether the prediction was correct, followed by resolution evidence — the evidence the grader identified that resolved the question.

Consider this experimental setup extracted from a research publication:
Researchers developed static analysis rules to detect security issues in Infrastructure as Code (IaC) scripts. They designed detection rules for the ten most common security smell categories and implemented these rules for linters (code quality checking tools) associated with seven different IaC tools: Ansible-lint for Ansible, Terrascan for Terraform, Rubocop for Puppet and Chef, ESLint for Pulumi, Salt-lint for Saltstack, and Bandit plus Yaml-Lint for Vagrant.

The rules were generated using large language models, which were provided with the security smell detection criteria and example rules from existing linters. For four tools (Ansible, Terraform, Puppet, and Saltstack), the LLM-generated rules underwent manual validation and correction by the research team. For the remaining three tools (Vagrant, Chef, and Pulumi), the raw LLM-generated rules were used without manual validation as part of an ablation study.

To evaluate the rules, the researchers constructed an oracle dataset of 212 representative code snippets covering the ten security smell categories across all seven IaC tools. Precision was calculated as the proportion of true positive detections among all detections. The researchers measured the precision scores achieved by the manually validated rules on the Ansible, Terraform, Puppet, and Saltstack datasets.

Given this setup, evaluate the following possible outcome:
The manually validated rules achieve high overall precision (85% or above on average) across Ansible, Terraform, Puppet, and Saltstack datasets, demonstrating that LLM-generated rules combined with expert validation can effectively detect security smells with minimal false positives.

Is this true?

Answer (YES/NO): NO